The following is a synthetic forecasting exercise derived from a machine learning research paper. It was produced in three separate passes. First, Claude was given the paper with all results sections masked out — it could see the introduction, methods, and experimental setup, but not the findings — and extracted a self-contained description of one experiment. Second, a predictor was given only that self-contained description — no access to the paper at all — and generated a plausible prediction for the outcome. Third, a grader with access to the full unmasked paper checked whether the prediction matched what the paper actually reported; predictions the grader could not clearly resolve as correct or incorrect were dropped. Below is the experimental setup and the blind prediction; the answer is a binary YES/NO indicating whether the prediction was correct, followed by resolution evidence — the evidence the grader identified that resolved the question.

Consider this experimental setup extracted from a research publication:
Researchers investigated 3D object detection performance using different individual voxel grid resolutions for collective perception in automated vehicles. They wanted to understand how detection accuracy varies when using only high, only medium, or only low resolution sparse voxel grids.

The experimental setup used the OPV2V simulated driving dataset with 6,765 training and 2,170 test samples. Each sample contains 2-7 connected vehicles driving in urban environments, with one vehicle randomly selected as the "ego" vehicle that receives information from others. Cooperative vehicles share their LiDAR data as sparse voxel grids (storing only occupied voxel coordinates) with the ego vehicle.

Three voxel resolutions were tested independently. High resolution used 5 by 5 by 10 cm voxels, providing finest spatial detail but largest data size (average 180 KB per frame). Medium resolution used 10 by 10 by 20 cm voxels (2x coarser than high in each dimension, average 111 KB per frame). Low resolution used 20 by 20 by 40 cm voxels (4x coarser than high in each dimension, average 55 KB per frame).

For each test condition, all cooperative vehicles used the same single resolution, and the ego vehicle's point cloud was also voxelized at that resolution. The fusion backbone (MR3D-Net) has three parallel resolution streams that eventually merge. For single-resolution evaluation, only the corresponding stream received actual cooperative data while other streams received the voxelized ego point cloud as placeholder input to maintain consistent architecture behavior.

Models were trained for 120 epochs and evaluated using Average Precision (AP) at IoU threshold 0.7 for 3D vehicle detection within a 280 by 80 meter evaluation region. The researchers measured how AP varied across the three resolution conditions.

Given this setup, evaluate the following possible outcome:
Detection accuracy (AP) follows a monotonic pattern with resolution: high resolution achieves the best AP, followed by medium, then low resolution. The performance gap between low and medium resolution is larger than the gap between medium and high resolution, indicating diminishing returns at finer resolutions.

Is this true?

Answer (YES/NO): YES